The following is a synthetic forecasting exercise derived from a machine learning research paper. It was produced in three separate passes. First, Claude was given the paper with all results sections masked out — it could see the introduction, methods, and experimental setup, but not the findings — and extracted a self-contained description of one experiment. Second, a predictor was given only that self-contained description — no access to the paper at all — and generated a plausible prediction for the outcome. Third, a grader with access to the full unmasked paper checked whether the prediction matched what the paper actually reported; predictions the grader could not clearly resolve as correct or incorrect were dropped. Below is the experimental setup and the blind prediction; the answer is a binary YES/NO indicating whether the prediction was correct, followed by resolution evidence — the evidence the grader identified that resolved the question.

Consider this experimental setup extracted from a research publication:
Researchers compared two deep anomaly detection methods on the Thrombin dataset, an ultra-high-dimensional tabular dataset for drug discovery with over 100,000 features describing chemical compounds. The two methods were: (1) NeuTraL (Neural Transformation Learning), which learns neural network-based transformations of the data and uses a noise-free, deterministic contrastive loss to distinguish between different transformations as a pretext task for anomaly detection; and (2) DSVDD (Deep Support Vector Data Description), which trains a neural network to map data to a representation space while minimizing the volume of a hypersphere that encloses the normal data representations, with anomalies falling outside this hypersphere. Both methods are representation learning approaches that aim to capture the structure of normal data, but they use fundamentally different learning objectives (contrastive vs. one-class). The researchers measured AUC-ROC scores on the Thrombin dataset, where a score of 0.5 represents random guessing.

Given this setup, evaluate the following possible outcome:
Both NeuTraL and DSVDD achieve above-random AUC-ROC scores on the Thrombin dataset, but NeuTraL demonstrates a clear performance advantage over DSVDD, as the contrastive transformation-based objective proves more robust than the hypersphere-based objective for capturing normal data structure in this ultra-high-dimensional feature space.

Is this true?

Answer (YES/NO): NO